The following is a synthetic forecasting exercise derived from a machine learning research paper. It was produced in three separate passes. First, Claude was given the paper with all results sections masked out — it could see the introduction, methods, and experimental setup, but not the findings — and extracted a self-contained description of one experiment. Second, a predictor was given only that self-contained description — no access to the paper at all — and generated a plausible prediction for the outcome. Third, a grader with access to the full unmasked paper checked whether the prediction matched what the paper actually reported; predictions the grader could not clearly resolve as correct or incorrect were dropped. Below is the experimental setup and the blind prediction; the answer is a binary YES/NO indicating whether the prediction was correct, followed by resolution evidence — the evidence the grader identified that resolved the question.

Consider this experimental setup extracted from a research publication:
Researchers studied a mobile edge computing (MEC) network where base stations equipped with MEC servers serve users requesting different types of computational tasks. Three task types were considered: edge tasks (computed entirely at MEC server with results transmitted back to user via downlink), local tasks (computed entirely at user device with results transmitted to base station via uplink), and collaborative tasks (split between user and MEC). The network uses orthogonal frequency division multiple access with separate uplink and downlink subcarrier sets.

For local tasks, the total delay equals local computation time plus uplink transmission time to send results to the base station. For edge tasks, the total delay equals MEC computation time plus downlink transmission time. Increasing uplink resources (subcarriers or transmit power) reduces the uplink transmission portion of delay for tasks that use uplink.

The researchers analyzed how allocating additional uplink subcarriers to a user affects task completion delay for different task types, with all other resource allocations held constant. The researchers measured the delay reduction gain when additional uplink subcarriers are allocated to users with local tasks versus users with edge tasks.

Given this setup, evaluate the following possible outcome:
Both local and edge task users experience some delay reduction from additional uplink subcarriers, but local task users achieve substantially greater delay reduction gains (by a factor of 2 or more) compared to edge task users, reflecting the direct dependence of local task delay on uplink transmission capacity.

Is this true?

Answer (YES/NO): NO